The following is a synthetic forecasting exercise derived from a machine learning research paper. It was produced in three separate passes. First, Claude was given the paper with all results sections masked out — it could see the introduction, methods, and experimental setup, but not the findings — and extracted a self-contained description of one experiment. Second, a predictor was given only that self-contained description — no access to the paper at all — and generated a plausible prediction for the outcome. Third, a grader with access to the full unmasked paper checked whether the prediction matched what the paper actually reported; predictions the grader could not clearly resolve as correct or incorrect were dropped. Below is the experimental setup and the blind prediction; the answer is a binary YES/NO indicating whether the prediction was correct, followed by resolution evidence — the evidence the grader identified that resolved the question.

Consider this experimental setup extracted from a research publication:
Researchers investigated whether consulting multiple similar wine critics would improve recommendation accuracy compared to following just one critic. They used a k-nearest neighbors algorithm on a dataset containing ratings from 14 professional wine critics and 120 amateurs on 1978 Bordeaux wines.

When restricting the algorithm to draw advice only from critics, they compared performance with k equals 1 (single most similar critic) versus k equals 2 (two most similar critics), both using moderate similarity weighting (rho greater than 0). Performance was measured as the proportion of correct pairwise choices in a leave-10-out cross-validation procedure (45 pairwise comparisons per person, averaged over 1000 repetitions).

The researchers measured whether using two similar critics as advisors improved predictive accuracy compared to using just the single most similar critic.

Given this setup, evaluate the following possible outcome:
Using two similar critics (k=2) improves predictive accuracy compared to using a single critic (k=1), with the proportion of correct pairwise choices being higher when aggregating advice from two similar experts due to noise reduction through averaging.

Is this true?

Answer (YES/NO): YES